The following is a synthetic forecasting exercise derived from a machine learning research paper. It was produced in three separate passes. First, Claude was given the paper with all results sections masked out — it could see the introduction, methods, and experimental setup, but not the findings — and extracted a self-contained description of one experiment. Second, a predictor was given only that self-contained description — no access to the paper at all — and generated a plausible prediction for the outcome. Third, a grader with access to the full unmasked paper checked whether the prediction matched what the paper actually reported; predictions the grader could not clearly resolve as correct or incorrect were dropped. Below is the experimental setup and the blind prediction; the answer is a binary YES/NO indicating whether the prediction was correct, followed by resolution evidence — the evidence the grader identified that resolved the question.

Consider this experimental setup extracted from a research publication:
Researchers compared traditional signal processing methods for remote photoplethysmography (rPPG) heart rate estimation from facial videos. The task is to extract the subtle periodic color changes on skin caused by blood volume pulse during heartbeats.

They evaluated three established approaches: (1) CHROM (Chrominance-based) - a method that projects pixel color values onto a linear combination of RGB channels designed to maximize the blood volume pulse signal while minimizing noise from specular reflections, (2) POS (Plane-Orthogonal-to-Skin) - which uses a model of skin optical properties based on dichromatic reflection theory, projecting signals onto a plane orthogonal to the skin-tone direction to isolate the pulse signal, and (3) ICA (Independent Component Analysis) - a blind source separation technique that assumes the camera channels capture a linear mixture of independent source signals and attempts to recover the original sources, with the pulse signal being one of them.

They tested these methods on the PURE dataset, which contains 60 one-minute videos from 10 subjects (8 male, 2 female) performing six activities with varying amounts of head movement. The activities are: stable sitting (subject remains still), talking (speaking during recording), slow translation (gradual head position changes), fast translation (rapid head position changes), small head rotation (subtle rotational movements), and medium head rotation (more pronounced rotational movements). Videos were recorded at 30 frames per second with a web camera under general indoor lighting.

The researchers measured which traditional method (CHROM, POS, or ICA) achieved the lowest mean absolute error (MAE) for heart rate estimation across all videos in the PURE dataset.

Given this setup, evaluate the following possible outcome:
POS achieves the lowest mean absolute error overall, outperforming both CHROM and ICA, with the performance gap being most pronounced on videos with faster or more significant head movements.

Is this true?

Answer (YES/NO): NO